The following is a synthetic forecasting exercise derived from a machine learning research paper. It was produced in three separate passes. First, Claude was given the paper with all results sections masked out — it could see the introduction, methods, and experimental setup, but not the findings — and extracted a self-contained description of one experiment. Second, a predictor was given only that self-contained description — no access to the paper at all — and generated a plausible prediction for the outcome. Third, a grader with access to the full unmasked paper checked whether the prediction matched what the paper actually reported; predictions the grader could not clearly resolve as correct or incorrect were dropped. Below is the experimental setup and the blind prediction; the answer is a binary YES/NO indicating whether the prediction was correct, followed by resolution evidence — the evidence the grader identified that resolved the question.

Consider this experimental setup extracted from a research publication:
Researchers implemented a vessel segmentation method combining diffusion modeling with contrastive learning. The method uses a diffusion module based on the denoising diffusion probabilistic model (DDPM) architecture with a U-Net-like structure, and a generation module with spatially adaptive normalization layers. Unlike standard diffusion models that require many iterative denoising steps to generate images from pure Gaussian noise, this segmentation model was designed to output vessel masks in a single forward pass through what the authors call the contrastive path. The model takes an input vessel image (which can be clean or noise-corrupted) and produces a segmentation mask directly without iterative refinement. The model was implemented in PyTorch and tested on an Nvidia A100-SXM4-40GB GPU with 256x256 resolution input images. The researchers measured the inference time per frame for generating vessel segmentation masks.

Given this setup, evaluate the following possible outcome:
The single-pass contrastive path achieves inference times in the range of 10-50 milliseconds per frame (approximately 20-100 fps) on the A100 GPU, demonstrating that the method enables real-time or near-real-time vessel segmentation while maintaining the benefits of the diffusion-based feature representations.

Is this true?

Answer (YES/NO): NO